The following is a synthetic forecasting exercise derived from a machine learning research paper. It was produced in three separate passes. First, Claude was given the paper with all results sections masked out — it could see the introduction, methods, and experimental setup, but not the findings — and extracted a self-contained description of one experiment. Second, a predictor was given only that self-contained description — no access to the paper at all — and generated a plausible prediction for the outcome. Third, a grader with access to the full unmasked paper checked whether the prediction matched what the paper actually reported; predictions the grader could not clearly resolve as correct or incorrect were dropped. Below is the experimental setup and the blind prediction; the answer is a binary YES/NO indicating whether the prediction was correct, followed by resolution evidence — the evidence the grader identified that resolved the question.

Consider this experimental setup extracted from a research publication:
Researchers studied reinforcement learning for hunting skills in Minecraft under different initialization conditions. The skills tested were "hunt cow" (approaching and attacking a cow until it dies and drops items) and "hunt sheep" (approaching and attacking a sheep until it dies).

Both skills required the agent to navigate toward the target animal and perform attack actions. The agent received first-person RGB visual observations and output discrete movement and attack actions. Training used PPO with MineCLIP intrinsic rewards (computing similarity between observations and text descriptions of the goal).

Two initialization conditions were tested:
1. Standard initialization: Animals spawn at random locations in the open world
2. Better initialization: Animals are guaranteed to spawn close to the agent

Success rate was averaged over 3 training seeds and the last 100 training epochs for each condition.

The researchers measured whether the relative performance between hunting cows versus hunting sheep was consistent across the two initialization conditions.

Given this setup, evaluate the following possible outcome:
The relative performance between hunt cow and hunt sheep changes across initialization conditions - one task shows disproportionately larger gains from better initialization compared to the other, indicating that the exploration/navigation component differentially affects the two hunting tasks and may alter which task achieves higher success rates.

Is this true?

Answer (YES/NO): NO